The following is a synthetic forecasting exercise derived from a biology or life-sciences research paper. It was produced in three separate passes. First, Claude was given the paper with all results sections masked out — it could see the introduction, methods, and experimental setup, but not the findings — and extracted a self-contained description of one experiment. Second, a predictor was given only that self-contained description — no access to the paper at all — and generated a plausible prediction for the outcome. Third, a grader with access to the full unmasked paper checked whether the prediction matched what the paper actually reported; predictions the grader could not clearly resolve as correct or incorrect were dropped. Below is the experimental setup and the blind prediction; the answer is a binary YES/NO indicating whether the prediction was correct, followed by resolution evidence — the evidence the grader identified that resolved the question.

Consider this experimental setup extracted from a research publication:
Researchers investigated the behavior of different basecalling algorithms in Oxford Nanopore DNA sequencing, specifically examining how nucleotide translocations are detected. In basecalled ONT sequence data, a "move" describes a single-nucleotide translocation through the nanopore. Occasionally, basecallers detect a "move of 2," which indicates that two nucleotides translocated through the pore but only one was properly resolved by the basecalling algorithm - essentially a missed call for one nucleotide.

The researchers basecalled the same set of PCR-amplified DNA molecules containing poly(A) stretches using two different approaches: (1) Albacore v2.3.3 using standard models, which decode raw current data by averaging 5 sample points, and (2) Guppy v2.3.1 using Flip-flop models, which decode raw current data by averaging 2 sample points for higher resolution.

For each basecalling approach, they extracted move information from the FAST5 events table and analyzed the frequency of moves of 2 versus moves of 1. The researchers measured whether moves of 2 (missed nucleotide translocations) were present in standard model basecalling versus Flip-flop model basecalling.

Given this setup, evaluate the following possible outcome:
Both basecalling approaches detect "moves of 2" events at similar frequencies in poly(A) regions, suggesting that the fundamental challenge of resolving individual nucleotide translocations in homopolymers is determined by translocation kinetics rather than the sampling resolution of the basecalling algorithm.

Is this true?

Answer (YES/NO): NO